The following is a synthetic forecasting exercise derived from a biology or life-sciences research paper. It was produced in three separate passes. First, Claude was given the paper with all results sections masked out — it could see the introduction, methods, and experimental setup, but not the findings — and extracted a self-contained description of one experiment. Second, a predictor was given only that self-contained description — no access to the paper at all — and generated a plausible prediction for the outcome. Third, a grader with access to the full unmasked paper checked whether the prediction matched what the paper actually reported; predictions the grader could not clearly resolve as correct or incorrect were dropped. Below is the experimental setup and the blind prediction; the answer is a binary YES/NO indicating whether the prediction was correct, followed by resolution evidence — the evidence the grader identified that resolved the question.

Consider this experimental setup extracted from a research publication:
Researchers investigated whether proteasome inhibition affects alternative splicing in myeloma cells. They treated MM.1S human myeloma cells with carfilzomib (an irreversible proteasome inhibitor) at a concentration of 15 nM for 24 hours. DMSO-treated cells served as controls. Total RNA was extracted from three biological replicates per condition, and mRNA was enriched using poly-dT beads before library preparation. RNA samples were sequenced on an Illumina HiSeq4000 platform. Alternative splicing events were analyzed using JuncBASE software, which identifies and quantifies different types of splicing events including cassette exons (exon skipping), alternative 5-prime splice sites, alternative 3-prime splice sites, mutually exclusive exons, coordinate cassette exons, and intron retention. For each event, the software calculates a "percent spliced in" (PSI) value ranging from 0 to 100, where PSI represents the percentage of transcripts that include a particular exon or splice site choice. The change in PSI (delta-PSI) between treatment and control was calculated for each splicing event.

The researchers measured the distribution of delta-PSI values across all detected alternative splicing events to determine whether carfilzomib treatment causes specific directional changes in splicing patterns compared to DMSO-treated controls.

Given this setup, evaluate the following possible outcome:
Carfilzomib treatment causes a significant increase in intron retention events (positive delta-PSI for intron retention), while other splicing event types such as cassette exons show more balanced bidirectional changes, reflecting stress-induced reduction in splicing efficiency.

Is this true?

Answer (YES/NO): YES